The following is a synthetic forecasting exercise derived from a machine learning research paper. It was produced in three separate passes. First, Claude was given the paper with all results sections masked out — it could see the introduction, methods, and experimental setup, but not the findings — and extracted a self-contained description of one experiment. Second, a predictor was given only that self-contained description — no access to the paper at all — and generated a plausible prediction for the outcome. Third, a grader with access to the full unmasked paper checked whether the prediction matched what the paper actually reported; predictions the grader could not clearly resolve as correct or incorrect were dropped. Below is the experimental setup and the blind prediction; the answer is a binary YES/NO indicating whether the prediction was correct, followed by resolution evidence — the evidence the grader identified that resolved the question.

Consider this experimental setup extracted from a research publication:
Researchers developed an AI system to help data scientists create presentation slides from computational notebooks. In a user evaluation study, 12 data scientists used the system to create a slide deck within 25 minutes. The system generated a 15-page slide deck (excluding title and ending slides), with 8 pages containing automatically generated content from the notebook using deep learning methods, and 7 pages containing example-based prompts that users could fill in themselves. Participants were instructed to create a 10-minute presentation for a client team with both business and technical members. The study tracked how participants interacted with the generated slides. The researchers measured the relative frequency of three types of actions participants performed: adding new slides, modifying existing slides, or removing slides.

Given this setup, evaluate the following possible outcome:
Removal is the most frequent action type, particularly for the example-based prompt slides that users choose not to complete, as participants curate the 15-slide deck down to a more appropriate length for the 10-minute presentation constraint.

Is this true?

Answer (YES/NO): NO